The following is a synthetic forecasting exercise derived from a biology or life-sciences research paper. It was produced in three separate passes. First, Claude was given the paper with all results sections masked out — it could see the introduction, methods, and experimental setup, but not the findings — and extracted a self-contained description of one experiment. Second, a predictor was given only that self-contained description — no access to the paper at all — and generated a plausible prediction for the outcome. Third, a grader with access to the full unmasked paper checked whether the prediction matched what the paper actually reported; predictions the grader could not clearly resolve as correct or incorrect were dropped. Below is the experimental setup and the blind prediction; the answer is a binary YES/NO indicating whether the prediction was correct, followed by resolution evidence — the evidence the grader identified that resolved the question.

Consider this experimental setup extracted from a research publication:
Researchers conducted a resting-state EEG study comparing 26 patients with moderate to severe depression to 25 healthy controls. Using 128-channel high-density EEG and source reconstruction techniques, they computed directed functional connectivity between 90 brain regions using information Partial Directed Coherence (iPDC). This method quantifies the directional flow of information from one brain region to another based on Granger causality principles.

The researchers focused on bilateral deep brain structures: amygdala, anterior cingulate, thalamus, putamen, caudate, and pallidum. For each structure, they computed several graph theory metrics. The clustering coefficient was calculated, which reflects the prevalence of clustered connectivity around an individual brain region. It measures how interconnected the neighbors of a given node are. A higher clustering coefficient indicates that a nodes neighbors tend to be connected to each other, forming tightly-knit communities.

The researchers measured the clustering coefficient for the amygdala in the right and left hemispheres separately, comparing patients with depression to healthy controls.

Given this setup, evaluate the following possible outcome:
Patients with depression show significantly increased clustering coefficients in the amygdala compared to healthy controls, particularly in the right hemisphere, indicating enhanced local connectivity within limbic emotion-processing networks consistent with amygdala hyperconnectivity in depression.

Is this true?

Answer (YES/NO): YES